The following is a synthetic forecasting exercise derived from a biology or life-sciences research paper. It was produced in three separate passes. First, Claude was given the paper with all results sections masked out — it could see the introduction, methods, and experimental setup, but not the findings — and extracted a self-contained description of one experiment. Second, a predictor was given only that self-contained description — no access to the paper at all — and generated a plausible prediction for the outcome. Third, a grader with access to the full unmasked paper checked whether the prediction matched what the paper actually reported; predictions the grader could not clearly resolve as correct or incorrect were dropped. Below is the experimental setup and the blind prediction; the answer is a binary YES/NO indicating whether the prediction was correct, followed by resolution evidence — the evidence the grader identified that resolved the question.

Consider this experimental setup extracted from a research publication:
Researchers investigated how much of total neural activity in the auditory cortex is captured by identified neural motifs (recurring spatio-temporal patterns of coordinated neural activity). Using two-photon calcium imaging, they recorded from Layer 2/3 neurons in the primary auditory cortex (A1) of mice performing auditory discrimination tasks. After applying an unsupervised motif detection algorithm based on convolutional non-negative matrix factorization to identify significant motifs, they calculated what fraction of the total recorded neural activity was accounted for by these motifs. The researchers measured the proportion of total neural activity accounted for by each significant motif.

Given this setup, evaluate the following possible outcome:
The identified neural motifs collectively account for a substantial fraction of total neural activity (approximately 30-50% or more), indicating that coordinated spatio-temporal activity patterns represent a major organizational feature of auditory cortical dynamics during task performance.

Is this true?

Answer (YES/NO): NO